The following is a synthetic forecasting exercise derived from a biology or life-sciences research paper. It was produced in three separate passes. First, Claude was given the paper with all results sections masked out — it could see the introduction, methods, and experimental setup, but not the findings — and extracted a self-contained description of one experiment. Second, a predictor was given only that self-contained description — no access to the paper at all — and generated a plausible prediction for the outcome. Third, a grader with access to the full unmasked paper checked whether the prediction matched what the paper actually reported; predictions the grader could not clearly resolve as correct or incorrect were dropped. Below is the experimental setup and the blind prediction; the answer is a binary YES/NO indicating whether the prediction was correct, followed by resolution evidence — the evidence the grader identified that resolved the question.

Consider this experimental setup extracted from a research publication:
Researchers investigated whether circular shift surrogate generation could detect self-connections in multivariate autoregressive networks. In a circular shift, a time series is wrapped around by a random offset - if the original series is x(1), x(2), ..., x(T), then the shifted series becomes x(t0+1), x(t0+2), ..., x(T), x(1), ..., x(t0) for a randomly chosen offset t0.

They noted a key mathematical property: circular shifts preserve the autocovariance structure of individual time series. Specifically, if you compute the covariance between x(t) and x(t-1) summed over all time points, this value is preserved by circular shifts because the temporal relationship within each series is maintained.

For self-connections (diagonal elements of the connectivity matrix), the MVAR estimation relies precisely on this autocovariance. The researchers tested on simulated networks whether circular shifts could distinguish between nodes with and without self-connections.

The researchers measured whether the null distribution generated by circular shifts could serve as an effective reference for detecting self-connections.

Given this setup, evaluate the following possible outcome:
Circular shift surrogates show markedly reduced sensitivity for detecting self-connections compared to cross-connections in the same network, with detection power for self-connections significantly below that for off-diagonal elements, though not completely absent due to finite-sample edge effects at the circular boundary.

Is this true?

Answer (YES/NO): NO